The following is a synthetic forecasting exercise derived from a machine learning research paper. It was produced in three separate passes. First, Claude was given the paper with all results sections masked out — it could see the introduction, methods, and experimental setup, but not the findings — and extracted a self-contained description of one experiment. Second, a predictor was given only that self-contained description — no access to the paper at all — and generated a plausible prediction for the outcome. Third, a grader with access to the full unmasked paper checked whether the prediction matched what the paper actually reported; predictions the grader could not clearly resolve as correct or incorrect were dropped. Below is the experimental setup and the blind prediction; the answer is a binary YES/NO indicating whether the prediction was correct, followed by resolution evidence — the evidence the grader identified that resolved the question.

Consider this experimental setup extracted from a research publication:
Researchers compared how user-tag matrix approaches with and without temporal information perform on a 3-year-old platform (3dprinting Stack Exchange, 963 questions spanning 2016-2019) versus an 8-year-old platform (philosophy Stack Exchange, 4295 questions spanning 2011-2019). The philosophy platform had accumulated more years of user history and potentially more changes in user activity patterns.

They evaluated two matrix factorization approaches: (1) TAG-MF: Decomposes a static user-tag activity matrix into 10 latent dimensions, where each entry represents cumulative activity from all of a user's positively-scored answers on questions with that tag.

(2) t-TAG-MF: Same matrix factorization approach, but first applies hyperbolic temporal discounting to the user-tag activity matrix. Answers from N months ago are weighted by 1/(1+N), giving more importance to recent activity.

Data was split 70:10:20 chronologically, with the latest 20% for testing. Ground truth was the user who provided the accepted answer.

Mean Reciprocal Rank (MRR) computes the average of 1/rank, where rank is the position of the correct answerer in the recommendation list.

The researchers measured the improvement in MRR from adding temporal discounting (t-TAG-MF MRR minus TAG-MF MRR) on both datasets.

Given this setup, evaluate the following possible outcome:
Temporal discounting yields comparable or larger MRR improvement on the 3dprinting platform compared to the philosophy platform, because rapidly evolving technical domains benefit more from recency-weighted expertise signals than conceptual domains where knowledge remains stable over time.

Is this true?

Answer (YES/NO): NO